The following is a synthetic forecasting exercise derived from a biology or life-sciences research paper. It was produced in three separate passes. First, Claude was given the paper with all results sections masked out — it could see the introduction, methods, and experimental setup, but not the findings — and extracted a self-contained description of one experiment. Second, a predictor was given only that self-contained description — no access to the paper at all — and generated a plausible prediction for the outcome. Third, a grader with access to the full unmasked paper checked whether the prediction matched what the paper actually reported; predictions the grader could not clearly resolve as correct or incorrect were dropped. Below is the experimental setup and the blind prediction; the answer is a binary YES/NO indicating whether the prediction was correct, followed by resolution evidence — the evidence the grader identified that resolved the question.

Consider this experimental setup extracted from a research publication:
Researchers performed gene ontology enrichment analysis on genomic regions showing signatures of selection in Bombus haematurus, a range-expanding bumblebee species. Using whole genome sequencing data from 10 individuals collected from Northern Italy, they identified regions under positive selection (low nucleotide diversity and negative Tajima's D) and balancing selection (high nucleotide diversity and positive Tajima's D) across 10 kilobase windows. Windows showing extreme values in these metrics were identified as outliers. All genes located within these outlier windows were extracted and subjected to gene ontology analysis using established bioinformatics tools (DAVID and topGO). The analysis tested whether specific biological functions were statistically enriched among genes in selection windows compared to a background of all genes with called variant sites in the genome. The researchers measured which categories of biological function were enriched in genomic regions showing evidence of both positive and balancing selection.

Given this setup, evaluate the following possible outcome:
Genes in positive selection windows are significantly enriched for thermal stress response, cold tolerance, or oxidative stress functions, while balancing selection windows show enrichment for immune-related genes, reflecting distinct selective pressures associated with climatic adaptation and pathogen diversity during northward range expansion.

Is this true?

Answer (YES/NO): NO